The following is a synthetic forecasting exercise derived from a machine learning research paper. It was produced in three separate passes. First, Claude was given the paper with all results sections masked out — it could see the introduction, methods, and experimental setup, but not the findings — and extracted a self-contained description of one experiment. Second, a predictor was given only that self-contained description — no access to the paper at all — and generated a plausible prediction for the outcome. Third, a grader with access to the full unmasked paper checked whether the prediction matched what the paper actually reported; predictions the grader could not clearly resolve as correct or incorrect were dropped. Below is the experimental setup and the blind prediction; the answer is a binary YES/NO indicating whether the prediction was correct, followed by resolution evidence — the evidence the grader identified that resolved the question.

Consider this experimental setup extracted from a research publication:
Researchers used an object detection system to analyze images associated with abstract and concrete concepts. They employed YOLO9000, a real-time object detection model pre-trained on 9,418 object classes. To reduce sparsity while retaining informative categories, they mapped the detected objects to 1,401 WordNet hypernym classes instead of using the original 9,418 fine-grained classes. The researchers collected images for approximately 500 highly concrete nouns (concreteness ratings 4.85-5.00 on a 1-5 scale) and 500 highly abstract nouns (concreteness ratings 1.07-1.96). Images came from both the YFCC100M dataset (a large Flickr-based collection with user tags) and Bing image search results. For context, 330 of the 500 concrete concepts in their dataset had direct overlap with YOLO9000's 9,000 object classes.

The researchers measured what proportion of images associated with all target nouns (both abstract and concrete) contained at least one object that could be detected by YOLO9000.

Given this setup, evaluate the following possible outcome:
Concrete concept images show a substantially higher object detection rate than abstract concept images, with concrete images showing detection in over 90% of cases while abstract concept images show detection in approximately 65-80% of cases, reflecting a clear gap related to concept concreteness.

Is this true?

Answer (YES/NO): NO